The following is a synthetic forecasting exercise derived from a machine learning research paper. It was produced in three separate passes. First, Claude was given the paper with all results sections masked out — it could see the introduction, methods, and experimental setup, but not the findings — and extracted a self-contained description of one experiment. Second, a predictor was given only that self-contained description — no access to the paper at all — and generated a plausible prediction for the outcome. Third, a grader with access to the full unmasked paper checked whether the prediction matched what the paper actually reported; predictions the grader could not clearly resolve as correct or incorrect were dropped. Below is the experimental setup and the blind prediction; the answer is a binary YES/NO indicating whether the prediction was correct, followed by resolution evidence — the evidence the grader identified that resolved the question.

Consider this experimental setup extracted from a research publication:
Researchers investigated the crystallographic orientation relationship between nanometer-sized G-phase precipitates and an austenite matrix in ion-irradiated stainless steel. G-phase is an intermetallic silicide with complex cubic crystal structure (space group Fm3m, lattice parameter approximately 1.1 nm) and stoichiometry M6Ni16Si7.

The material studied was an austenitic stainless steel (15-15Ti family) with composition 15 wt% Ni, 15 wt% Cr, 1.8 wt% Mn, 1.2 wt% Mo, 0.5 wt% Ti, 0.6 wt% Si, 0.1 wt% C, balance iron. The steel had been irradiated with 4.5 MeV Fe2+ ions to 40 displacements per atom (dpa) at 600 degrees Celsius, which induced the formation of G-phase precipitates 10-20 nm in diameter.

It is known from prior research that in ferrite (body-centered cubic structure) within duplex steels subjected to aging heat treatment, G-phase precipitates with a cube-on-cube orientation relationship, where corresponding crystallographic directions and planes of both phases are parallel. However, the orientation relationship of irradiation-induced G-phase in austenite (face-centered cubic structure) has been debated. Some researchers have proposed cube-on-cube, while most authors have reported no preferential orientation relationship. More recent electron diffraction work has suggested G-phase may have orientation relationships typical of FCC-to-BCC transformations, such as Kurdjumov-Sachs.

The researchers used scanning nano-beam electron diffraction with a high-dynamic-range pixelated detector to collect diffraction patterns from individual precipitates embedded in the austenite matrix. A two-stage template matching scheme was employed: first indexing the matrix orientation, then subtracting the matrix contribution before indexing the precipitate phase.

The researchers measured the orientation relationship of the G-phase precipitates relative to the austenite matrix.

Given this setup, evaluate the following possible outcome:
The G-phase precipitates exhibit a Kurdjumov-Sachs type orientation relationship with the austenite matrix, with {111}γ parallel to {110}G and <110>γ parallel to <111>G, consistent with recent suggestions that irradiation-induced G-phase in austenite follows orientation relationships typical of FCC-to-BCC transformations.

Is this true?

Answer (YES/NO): NO